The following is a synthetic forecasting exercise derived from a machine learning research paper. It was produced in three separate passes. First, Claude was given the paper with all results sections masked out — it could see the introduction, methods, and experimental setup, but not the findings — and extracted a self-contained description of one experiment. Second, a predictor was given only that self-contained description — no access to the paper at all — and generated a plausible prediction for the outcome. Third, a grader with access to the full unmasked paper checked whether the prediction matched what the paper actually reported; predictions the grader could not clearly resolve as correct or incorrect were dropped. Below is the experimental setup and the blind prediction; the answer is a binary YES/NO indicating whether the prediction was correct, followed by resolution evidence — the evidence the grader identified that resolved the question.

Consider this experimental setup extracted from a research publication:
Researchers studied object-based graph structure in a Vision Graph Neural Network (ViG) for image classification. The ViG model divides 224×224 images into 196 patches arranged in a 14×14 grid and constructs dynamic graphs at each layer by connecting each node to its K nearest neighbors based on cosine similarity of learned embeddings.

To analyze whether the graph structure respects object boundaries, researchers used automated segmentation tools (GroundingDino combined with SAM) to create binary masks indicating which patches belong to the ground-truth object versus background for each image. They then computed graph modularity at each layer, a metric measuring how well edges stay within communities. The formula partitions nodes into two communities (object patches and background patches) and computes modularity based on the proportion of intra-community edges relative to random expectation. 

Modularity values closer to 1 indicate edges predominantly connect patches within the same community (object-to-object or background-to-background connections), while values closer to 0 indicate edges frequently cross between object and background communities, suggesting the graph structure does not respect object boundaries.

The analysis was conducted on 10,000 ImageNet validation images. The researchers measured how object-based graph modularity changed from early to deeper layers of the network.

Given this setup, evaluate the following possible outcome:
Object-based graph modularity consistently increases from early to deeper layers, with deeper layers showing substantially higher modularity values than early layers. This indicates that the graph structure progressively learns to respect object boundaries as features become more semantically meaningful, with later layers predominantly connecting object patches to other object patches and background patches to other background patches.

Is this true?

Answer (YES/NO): NO